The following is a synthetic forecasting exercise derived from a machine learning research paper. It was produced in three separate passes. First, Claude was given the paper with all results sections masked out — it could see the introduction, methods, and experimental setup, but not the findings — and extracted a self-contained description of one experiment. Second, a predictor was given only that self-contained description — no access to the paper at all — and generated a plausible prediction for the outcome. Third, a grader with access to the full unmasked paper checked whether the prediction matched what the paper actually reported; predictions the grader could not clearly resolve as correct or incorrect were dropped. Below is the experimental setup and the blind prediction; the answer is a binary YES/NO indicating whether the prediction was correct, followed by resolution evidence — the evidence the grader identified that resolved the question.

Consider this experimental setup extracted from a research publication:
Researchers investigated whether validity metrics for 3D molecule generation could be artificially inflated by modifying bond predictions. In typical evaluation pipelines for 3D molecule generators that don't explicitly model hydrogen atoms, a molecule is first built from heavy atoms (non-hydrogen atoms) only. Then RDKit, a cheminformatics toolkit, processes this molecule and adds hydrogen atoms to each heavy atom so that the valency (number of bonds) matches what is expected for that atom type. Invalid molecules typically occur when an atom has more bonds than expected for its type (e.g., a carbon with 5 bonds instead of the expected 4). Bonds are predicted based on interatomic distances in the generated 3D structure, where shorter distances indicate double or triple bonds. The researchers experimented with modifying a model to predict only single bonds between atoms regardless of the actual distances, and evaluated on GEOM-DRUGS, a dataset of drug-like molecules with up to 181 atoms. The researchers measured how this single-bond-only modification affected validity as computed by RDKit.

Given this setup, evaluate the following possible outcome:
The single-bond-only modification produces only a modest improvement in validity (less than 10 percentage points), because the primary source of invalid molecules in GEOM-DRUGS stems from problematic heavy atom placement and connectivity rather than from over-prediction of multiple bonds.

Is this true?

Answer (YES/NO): NO